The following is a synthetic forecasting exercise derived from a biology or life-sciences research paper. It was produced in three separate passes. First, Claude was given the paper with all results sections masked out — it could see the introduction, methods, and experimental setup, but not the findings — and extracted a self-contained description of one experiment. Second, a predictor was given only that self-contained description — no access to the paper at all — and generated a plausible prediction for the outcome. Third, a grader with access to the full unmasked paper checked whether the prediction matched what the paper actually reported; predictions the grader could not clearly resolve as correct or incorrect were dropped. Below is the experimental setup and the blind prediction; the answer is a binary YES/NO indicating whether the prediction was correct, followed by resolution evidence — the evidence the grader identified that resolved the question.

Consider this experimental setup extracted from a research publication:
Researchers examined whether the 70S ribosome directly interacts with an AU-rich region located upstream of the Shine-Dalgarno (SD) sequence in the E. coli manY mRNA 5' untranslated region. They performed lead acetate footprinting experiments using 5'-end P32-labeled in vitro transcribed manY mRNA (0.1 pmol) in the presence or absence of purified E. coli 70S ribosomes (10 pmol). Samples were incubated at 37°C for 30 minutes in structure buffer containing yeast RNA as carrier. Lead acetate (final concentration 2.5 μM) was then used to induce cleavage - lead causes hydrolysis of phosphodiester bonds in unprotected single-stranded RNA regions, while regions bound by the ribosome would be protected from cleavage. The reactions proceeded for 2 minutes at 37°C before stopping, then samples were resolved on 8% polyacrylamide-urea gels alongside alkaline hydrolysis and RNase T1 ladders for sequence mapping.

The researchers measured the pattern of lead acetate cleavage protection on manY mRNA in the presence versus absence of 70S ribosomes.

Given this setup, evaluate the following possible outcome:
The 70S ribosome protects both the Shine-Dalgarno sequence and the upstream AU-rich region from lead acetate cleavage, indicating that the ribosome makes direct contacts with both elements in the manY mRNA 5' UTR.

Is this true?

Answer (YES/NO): YES